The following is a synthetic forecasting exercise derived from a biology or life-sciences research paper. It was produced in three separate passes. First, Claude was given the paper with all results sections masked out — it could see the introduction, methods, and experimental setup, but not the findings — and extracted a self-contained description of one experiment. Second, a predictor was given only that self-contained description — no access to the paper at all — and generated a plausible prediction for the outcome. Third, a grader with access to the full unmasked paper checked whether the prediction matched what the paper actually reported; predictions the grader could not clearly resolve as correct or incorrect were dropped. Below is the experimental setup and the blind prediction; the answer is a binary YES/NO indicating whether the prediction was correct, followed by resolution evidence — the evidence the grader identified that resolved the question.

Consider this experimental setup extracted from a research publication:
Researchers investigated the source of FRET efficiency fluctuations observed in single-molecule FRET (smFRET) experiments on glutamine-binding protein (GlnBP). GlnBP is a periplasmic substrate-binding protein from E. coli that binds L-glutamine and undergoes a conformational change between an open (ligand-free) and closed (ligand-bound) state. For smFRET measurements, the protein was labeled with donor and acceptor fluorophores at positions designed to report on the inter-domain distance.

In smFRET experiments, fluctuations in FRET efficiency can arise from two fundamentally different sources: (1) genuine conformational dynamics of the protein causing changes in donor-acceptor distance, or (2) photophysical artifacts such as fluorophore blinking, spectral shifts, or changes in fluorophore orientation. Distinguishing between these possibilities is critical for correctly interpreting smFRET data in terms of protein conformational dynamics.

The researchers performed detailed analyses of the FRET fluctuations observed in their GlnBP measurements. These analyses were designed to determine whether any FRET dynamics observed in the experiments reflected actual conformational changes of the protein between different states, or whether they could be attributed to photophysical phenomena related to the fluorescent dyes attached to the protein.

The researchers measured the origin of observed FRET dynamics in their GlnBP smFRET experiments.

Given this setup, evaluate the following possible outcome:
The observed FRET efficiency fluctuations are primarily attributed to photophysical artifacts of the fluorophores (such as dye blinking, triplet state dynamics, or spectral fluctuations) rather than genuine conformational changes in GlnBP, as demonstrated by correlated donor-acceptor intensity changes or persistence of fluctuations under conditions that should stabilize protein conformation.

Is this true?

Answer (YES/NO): YES